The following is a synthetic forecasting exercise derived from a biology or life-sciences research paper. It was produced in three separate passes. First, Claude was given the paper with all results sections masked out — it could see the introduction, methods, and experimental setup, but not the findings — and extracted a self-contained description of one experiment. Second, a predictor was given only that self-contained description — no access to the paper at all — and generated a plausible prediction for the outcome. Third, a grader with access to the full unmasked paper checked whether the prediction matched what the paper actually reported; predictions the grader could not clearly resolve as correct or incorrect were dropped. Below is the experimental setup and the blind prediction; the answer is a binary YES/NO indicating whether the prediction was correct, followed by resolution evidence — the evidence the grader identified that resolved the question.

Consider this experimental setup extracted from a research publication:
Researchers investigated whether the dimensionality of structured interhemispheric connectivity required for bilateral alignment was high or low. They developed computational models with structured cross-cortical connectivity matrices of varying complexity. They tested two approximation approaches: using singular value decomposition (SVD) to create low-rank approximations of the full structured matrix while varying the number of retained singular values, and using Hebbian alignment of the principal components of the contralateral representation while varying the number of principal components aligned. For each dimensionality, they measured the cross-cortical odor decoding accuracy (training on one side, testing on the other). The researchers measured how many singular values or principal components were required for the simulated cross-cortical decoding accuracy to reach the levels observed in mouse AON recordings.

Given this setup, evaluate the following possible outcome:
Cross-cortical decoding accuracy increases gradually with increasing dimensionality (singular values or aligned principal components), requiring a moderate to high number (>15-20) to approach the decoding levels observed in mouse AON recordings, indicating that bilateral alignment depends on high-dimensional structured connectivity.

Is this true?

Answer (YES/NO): NO